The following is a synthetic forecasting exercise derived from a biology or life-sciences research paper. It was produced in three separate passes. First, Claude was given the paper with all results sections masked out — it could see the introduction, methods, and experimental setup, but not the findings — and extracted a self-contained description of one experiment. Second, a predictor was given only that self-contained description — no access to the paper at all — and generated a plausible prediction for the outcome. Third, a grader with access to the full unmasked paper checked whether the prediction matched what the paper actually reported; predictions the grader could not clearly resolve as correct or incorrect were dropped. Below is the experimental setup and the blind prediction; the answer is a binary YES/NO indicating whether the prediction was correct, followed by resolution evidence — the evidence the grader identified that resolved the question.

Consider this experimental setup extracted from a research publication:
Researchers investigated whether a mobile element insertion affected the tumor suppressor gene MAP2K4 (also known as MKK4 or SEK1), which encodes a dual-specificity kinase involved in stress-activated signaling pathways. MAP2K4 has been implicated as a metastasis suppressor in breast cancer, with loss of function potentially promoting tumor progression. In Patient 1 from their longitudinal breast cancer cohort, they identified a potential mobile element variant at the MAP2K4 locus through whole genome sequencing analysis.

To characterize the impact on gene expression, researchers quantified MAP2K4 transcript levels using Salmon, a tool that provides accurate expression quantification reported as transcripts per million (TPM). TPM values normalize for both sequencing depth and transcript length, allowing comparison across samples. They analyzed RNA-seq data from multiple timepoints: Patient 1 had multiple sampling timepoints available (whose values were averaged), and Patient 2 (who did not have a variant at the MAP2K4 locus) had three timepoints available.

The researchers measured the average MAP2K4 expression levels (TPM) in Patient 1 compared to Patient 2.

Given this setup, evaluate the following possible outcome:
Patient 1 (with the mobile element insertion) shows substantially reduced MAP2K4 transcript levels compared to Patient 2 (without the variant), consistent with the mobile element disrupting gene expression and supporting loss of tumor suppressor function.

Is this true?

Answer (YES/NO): YES